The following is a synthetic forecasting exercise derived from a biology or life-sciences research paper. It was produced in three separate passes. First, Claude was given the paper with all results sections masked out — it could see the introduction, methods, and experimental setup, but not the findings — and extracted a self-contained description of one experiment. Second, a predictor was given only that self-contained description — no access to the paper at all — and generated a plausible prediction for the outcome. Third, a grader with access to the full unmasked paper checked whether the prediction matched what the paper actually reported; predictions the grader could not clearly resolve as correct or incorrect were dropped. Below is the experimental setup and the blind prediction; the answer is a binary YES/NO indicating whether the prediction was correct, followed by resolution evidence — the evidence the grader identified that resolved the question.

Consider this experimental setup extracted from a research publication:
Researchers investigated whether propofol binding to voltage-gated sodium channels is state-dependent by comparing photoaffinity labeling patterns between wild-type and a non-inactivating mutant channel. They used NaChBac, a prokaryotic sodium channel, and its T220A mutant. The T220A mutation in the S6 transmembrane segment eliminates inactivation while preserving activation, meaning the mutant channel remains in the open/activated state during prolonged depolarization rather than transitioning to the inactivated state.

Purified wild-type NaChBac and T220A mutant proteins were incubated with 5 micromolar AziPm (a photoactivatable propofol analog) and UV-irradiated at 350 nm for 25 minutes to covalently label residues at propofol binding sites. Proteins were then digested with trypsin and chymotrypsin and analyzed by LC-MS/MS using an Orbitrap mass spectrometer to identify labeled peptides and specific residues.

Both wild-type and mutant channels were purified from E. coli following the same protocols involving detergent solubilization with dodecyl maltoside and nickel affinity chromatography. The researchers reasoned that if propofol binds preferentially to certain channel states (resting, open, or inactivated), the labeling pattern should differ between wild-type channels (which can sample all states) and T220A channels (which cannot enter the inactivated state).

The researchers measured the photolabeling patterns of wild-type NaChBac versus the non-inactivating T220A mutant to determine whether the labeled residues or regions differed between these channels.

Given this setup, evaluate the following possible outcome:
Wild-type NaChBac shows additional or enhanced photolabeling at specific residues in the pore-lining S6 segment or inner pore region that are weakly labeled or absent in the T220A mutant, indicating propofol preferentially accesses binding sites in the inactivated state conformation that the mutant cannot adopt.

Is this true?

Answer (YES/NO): NO